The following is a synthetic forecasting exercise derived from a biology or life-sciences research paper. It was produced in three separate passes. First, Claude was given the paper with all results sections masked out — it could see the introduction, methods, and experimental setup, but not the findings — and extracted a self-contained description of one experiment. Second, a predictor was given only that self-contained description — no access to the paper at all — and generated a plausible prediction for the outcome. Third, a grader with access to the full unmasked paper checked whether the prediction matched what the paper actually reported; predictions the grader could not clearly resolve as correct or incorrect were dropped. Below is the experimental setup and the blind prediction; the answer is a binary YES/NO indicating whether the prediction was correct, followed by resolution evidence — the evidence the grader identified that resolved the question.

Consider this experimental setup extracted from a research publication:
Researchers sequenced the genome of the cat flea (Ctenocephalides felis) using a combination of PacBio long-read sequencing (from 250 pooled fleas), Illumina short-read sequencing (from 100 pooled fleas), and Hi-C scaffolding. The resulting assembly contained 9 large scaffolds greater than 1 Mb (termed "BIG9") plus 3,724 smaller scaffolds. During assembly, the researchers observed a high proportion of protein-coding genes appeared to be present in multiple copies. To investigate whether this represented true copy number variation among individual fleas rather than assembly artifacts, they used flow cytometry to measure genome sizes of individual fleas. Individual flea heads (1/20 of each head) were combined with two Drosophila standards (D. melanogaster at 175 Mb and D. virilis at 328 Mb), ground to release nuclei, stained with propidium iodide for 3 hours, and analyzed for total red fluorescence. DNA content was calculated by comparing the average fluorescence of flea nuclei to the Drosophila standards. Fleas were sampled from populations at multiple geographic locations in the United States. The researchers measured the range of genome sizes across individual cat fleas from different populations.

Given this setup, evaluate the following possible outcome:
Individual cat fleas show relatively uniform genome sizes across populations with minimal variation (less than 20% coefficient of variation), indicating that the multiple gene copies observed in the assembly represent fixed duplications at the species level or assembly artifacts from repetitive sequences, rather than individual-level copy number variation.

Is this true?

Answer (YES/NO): NO